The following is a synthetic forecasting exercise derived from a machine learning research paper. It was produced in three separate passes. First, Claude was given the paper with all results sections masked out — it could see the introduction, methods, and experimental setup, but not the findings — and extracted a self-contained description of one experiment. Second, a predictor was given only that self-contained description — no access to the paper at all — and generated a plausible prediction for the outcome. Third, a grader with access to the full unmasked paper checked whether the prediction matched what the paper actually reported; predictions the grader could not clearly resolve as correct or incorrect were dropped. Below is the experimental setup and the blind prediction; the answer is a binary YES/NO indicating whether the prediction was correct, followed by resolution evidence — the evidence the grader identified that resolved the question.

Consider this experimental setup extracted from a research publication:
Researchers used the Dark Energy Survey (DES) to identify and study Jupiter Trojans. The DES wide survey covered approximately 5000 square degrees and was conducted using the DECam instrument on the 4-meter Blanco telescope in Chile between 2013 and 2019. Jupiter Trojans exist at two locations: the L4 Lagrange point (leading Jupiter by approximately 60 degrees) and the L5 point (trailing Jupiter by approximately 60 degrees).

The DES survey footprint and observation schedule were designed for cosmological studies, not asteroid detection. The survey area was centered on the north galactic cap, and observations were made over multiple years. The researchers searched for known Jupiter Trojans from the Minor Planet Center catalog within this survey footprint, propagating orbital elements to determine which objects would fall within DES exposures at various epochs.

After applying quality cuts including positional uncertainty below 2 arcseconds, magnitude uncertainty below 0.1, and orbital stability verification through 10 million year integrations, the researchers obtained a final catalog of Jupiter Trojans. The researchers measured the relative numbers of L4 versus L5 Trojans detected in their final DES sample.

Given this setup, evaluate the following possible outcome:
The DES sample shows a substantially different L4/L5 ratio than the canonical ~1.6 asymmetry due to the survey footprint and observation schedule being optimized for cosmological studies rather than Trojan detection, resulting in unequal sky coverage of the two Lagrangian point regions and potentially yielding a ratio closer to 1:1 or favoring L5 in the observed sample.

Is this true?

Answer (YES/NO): YES